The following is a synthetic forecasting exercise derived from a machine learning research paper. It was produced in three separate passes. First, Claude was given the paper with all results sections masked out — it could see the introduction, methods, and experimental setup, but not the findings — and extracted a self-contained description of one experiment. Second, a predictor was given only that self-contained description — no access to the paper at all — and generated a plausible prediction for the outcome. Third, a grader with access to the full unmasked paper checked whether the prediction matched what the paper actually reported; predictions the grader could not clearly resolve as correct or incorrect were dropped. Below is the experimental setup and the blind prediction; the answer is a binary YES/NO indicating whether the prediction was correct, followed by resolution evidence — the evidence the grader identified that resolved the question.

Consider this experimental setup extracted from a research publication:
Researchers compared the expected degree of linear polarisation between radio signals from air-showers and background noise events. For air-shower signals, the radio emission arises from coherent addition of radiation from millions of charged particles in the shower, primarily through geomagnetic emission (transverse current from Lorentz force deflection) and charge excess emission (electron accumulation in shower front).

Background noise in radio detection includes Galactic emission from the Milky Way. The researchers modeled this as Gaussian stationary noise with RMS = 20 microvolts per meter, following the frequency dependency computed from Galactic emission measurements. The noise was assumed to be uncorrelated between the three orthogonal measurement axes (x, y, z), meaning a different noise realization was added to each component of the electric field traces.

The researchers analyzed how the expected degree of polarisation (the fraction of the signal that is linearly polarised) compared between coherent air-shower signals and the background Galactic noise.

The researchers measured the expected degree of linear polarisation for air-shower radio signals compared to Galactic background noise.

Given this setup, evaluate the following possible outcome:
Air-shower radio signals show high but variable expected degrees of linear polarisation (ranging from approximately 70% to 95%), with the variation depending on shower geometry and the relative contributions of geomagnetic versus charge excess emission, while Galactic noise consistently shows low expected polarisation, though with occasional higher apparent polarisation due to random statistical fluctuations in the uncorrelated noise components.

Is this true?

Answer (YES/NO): NO